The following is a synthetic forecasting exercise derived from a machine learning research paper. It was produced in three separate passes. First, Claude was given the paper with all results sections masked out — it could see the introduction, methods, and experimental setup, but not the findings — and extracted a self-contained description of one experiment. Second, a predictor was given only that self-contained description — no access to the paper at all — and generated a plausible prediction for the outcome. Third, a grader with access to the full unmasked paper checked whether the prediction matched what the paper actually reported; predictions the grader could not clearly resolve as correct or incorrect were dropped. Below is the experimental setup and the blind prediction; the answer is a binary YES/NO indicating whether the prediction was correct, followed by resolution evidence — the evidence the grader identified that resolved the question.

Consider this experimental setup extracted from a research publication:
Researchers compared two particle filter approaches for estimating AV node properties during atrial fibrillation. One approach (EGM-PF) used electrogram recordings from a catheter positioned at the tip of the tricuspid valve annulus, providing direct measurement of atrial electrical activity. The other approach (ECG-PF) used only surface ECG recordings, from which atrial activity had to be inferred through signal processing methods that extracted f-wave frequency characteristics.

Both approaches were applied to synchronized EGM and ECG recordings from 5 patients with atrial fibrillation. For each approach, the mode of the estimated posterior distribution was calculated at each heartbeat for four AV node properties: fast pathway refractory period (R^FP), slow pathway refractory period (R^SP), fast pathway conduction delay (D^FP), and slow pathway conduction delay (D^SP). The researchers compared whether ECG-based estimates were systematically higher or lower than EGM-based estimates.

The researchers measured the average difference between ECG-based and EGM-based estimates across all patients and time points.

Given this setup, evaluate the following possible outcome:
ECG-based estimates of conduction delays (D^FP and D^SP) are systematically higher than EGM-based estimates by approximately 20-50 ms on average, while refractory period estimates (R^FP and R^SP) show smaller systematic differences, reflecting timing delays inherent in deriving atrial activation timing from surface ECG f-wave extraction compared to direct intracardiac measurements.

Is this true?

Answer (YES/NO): NO